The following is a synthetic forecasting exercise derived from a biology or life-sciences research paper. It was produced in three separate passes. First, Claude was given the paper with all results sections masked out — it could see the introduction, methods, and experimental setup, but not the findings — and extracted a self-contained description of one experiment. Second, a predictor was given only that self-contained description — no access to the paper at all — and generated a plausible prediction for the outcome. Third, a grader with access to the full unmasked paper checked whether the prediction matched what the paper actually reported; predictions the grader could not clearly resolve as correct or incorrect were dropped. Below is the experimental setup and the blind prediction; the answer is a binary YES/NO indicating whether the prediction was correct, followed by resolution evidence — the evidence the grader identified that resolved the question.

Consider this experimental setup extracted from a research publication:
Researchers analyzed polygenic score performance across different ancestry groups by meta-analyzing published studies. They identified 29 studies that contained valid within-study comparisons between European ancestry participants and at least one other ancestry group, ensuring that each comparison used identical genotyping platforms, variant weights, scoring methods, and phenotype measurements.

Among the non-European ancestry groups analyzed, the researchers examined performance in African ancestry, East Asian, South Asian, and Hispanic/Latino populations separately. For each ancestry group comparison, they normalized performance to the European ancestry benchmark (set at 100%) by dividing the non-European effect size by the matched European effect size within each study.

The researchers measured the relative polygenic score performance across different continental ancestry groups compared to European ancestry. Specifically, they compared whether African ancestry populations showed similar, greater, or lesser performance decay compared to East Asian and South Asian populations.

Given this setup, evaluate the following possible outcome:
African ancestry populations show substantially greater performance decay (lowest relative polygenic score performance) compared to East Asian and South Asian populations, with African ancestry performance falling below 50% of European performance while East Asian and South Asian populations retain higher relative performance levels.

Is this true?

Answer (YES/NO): YES